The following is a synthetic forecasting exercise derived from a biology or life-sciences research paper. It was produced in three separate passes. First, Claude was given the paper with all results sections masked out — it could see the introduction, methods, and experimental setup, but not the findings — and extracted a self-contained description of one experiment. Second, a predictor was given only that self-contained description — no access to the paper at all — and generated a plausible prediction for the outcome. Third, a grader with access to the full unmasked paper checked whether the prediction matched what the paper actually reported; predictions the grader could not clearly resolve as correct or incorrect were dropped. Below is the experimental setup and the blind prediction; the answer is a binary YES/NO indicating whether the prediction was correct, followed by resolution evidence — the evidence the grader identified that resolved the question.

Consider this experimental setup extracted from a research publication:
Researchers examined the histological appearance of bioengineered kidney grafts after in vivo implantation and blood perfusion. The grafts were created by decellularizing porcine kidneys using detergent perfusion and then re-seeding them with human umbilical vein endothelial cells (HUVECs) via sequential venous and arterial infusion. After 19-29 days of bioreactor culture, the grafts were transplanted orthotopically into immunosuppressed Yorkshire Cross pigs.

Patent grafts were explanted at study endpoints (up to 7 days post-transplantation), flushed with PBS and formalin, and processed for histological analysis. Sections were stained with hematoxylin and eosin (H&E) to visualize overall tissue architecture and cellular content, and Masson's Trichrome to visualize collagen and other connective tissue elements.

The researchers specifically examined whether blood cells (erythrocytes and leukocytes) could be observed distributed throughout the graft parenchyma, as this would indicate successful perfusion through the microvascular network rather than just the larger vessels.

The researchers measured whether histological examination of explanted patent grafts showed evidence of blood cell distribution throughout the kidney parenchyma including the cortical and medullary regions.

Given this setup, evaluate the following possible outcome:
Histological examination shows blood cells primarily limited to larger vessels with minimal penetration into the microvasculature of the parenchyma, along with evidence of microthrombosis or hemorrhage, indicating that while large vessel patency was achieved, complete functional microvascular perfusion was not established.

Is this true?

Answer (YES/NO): NO